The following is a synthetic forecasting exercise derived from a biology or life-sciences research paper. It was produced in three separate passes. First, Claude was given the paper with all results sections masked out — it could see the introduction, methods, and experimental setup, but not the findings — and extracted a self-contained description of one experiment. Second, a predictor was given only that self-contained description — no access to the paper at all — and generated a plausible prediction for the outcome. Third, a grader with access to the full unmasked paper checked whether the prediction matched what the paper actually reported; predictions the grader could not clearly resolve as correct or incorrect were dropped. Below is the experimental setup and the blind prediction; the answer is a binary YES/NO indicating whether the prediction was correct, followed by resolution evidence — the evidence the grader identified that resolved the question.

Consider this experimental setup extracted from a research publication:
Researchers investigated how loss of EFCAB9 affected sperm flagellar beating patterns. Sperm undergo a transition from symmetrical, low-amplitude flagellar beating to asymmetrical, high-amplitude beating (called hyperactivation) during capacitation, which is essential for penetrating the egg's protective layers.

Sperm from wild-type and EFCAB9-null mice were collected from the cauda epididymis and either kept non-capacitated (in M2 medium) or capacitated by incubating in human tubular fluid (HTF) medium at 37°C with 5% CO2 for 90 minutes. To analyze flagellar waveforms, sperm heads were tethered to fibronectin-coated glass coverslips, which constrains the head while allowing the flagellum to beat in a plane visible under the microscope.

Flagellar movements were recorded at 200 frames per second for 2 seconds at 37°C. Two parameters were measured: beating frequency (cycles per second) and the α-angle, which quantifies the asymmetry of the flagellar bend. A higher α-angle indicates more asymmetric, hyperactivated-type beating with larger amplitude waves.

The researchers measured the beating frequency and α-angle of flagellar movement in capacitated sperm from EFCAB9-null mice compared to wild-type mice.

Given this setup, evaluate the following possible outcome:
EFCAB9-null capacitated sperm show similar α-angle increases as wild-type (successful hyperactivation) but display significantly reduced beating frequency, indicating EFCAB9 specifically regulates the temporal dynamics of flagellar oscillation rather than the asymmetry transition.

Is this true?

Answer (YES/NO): NO